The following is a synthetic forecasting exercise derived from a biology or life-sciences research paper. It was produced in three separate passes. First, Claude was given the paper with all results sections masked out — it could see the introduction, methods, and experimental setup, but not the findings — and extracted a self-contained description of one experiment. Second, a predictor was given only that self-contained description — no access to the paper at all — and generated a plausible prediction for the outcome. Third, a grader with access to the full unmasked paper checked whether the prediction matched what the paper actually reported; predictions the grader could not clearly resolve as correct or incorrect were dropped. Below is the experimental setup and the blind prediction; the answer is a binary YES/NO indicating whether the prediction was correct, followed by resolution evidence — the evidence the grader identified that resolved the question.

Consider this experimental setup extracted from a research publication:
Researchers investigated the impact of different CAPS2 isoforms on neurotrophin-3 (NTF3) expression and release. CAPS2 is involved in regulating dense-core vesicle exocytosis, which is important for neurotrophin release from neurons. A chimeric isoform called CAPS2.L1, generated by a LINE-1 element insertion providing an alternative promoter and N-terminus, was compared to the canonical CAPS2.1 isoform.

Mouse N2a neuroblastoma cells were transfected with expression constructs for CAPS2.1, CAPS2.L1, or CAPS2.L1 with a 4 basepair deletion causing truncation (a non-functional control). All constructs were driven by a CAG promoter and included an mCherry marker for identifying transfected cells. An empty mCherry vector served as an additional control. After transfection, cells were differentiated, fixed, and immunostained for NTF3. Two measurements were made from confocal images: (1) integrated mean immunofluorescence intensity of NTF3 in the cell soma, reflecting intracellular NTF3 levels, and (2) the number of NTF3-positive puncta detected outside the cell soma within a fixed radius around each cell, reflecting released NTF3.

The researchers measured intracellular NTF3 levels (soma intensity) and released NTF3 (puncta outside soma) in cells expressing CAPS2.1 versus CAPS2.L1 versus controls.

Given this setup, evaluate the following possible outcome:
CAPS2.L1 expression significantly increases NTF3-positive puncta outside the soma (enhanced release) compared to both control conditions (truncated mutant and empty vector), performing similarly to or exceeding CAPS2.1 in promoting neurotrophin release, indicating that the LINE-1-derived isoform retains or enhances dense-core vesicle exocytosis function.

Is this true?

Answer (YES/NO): YES